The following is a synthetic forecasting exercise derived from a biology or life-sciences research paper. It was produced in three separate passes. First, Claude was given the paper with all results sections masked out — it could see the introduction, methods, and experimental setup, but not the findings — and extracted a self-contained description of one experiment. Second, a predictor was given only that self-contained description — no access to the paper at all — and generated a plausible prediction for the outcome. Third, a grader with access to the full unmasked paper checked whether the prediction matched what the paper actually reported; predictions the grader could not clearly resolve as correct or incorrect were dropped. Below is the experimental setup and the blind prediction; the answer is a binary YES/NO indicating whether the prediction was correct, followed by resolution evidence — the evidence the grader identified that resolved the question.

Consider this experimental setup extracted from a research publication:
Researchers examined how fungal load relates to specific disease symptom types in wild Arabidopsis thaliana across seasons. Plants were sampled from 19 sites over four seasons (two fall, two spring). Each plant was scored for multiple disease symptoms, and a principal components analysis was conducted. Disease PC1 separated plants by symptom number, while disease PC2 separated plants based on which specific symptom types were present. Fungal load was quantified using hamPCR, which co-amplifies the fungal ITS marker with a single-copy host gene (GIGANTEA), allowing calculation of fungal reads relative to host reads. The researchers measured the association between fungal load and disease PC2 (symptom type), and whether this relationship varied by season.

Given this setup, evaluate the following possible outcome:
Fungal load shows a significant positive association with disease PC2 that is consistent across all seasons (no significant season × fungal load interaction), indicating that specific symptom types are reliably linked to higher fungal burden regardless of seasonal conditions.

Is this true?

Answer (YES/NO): NO